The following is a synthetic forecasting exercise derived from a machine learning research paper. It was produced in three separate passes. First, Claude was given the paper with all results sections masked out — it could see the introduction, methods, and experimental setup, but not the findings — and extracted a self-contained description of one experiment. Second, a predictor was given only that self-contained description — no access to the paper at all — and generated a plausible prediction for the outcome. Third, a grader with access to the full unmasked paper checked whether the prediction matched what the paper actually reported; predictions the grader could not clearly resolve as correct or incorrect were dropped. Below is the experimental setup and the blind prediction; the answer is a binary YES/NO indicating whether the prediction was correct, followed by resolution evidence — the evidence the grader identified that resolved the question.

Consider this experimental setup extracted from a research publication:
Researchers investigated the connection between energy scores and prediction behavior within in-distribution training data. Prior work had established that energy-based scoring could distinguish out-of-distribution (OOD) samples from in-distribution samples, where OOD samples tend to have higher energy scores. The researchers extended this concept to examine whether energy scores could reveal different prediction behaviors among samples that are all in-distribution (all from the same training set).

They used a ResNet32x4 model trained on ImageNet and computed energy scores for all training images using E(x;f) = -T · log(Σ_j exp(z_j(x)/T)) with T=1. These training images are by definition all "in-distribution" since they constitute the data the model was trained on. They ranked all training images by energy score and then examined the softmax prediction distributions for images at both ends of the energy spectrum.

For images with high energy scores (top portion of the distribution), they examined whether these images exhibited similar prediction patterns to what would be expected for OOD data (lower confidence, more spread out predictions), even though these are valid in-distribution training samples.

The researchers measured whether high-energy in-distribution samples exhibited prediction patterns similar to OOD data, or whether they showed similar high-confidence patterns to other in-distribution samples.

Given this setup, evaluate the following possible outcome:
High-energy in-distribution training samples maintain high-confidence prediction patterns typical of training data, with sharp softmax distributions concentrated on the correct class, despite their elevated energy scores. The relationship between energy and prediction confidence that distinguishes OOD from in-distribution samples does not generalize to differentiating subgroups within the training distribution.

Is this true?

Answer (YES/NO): NO